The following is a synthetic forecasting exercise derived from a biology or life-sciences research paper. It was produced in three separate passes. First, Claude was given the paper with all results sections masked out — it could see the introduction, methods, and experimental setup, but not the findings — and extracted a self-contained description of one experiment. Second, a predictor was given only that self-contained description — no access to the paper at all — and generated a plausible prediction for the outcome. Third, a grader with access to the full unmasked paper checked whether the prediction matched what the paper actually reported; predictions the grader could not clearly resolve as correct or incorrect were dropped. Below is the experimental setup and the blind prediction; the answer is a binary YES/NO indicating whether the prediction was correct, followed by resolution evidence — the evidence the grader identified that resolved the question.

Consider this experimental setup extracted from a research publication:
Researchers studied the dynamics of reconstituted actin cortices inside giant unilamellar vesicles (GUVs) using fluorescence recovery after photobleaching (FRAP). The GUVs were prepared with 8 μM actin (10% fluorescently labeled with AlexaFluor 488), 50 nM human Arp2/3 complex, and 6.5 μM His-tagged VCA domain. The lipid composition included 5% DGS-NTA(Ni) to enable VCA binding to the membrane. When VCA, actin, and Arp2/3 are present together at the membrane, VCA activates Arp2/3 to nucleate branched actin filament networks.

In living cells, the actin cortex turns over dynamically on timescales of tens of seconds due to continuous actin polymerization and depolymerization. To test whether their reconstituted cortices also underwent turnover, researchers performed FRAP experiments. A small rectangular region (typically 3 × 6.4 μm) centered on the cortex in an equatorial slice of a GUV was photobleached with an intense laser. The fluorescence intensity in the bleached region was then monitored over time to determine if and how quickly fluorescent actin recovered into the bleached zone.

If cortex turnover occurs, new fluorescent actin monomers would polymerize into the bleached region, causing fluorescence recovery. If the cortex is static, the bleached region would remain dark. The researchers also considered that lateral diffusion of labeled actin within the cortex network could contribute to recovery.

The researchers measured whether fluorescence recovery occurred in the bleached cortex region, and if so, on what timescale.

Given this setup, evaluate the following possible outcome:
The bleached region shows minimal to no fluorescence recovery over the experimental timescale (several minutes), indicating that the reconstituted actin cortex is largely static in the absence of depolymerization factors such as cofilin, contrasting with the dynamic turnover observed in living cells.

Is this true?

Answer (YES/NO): NO